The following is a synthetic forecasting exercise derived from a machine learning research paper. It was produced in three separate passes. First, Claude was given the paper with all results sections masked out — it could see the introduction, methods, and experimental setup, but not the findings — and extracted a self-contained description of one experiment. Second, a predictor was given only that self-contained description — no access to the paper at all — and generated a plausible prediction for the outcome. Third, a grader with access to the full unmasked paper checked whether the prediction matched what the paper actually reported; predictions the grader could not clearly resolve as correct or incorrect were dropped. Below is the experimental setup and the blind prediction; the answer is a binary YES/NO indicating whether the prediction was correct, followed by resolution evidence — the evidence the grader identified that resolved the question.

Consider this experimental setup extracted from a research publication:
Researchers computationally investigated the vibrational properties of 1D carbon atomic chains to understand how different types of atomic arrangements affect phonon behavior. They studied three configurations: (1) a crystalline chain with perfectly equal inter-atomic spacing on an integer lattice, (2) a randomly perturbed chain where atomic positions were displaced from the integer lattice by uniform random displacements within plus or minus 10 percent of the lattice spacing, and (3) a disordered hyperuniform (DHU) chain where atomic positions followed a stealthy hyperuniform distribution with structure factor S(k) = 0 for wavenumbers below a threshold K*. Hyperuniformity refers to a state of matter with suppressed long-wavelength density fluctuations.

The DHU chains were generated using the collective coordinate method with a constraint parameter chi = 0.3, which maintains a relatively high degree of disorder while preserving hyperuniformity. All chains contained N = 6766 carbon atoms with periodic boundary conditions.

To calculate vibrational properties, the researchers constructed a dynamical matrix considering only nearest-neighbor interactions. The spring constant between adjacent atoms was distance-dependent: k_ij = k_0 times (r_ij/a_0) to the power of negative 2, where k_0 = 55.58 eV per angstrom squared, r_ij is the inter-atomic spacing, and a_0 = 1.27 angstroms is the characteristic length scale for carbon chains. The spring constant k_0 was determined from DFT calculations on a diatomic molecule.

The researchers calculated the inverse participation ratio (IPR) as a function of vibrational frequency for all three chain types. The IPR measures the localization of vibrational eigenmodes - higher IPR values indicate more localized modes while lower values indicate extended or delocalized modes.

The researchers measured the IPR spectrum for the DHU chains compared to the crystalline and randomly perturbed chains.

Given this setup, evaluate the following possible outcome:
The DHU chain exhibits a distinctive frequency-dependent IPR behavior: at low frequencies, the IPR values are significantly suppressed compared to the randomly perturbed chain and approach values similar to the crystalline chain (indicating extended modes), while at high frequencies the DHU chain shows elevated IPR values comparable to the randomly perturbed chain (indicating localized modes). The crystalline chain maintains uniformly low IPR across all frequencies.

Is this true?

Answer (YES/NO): YES